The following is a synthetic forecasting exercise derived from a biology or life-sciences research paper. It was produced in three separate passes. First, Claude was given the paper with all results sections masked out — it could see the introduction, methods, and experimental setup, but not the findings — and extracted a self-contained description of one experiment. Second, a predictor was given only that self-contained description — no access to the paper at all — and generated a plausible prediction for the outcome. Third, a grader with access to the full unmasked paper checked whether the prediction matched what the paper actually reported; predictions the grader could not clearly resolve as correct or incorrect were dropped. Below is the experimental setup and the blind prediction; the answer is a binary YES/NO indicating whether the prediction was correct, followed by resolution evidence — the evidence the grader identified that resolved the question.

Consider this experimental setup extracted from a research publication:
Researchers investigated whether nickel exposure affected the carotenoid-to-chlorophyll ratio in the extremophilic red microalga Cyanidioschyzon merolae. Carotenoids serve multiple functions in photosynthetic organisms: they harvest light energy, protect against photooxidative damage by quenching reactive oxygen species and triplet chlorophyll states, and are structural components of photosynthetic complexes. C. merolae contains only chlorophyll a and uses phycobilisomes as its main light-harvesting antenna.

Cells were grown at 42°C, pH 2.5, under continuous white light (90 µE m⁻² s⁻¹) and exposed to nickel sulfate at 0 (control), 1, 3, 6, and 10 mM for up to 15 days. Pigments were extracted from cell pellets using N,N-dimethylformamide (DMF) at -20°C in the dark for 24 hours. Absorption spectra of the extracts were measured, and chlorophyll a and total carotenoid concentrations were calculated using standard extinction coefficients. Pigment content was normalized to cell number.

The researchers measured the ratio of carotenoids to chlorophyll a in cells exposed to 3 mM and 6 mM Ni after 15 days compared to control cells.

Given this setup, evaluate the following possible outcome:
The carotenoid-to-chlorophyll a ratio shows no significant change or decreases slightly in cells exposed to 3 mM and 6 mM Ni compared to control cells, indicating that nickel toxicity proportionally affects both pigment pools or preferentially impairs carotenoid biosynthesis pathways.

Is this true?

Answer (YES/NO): NO